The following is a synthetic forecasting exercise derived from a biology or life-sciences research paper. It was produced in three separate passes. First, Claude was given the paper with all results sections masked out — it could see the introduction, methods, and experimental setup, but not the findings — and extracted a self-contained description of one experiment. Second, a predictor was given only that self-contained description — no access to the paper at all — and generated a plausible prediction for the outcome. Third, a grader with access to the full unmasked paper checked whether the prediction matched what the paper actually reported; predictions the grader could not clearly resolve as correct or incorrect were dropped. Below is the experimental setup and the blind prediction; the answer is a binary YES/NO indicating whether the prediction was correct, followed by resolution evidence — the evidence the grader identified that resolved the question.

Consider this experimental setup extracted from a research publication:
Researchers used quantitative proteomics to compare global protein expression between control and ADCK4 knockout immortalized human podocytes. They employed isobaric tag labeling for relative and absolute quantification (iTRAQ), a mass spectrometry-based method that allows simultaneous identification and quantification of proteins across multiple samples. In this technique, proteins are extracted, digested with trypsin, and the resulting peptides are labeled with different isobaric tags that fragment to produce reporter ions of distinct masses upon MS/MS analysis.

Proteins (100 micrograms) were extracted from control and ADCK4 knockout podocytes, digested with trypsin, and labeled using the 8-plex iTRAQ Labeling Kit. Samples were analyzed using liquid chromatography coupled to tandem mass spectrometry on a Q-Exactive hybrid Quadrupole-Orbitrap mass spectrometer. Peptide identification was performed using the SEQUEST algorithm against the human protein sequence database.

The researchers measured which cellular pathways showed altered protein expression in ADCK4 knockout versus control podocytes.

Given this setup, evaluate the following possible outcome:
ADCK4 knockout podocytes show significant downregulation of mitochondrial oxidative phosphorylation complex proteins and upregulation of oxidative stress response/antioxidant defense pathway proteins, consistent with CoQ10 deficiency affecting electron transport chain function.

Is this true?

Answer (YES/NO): NO